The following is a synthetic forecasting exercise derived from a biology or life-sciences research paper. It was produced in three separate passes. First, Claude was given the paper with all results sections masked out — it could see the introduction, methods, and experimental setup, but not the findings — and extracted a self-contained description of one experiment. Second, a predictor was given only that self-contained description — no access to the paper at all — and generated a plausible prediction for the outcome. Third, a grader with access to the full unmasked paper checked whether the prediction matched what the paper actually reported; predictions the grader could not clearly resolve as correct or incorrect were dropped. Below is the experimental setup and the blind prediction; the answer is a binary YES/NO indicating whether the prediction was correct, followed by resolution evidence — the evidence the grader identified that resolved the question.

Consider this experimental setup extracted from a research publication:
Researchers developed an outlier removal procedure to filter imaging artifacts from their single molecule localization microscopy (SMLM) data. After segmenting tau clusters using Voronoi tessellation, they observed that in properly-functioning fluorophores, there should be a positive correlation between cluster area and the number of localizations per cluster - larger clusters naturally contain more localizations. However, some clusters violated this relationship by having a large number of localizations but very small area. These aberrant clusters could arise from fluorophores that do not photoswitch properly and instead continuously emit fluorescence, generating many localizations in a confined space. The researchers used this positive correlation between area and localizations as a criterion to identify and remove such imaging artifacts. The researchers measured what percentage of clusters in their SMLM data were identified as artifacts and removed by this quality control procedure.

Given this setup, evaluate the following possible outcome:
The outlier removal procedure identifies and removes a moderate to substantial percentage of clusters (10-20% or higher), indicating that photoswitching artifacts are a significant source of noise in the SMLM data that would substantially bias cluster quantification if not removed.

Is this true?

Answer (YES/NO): NO